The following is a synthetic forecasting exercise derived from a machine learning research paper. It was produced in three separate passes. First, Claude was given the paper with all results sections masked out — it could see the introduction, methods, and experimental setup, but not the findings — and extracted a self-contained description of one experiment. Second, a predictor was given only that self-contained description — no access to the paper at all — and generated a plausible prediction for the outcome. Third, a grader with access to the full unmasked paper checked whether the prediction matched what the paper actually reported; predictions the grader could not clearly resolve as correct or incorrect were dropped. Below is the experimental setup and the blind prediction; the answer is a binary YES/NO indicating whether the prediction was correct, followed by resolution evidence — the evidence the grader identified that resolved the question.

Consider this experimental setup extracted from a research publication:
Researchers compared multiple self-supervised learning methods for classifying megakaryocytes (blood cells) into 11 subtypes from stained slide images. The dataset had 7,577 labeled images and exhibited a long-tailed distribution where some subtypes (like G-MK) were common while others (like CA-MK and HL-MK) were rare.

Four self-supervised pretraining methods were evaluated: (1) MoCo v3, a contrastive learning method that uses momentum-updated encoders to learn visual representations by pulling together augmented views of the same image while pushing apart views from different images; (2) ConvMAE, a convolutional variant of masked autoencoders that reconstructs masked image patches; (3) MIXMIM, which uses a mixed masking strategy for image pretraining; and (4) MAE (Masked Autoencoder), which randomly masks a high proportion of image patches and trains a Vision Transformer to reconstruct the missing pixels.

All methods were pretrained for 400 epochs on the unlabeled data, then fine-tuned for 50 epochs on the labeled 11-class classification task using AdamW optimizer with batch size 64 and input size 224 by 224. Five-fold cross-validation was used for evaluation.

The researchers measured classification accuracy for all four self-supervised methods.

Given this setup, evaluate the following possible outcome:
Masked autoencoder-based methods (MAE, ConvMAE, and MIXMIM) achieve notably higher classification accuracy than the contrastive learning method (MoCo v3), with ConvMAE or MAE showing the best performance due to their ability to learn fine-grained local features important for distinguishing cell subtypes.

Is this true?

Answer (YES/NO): NO